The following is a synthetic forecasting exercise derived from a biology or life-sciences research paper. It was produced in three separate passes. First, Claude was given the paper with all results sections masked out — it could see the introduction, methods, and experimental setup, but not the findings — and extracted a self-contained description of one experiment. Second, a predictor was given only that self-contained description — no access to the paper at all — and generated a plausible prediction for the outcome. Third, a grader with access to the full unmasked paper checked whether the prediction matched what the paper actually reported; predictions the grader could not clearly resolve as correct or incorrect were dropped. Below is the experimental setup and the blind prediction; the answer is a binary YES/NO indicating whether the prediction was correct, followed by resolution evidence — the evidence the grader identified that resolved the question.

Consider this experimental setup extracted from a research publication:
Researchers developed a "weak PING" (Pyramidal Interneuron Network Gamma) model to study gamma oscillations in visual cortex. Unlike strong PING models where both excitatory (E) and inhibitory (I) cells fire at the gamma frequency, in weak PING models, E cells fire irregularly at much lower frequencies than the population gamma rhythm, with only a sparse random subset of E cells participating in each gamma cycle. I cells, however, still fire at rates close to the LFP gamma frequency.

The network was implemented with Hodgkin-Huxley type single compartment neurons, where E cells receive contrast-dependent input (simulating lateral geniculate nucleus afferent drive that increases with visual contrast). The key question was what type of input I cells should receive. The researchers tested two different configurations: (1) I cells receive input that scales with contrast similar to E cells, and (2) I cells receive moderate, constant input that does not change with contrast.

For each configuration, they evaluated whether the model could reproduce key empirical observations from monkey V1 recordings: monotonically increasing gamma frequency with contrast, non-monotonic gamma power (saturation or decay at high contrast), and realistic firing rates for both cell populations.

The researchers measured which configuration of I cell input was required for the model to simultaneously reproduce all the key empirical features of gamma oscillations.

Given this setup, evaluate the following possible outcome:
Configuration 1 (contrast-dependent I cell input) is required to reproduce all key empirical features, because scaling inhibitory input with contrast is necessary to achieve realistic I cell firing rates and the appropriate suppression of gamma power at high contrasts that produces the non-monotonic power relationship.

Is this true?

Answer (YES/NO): NO